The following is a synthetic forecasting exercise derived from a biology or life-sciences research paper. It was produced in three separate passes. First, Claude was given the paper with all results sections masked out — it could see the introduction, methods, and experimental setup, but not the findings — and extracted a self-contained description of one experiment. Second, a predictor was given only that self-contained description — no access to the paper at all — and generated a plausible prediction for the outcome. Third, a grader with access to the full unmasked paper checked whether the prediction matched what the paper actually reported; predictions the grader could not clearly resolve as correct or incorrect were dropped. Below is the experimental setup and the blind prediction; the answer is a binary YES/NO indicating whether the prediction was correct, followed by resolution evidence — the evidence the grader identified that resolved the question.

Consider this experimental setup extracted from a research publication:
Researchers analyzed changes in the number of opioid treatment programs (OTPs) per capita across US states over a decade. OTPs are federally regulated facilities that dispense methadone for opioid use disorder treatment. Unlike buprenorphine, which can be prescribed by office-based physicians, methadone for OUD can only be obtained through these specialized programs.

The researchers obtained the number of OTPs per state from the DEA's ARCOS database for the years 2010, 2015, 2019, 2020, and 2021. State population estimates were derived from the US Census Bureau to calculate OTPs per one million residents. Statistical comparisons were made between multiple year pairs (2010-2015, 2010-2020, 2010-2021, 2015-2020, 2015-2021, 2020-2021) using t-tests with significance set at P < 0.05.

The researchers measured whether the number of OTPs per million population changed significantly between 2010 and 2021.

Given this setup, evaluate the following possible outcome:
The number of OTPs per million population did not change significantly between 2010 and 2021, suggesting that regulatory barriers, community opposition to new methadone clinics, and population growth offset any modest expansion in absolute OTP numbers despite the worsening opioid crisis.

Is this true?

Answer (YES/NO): NO